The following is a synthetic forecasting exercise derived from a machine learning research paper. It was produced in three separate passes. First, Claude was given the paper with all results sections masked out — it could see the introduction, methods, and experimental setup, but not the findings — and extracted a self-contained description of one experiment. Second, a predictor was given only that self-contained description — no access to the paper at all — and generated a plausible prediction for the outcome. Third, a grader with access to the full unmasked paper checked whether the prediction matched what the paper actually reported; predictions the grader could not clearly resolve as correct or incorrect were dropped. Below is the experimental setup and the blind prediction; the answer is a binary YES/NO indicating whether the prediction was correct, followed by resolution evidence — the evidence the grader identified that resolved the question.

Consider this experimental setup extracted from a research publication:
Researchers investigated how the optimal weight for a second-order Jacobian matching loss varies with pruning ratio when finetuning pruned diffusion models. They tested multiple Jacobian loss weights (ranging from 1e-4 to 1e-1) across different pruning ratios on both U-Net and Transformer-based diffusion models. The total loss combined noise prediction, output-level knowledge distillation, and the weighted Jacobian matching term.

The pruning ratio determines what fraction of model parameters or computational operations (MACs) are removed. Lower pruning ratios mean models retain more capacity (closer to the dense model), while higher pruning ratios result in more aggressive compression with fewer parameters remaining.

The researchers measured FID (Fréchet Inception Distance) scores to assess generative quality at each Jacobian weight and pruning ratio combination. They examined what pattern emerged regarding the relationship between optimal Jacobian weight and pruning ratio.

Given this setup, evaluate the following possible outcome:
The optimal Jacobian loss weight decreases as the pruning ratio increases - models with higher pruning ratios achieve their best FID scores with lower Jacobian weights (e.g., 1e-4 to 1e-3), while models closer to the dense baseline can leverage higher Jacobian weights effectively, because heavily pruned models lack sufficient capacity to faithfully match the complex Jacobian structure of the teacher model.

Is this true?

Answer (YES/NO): YES